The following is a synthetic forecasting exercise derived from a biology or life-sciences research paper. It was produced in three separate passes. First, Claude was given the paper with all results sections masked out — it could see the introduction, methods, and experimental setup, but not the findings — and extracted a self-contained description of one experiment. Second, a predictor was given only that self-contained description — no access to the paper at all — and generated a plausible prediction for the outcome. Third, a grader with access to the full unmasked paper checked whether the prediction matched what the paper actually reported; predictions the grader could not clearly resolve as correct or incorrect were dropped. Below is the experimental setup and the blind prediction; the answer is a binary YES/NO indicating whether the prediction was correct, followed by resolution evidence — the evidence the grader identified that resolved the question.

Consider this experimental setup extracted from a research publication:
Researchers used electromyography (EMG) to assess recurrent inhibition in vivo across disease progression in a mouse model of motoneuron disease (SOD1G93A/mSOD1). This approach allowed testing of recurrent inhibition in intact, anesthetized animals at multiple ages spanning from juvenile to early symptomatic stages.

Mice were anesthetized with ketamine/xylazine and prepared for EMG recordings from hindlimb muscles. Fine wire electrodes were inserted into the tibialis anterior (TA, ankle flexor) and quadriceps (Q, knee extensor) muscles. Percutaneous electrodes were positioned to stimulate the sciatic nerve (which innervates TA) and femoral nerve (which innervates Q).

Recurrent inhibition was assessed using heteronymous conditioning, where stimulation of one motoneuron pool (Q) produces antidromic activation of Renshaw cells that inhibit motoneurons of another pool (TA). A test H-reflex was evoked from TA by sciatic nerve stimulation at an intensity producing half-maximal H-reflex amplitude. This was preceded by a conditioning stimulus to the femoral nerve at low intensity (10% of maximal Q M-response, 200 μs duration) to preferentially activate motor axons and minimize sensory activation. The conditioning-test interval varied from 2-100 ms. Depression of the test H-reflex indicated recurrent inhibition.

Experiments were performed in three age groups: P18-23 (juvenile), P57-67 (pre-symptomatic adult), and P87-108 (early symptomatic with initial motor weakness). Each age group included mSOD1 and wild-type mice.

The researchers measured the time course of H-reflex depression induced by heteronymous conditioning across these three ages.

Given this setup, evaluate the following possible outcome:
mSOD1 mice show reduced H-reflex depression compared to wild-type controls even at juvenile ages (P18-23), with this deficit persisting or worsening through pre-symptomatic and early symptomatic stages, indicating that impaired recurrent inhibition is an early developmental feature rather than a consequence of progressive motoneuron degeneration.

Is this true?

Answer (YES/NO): NO